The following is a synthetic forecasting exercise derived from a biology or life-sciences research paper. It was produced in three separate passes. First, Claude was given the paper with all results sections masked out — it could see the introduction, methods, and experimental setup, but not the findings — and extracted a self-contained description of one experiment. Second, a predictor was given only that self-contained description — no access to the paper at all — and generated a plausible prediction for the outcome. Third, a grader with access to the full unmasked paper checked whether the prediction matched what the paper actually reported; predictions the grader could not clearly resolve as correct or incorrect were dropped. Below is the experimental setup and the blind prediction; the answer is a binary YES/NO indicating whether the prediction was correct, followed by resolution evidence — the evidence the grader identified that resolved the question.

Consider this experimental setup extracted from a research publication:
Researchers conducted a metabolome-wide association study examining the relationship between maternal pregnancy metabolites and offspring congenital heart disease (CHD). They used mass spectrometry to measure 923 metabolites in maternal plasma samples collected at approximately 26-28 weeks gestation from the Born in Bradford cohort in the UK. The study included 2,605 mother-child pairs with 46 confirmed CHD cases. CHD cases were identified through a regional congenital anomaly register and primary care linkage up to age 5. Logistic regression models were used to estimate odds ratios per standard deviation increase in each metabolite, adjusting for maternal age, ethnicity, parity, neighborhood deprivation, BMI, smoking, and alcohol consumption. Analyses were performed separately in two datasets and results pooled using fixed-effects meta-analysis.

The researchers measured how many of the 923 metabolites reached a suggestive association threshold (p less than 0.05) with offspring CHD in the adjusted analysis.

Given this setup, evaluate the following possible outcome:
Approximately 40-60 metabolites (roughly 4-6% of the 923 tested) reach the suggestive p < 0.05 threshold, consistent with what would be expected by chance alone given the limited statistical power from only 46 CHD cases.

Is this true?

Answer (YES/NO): YES